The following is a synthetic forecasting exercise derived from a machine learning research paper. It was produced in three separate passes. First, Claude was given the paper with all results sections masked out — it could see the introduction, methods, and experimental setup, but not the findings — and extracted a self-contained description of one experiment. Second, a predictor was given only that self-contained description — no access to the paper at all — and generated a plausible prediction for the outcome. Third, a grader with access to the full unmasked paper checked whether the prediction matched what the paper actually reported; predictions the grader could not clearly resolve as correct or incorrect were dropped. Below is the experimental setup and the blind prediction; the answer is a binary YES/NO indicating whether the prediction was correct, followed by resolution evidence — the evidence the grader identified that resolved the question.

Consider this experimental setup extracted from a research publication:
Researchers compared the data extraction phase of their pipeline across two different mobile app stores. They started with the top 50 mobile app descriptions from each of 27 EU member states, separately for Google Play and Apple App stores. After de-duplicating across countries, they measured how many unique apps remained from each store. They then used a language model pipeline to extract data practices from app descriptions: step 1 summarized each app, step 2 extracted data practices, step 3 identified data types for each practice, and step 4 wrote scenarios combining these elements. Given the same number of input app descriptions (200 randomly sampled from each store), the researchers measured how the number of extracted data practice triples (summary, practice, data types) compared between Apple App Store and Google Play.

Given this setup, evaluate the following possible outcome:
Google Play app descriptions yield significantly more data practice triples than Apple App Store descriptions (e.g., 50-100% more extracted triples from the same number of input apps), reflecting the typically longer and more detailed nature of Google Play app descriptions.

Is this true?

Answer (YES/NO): NO